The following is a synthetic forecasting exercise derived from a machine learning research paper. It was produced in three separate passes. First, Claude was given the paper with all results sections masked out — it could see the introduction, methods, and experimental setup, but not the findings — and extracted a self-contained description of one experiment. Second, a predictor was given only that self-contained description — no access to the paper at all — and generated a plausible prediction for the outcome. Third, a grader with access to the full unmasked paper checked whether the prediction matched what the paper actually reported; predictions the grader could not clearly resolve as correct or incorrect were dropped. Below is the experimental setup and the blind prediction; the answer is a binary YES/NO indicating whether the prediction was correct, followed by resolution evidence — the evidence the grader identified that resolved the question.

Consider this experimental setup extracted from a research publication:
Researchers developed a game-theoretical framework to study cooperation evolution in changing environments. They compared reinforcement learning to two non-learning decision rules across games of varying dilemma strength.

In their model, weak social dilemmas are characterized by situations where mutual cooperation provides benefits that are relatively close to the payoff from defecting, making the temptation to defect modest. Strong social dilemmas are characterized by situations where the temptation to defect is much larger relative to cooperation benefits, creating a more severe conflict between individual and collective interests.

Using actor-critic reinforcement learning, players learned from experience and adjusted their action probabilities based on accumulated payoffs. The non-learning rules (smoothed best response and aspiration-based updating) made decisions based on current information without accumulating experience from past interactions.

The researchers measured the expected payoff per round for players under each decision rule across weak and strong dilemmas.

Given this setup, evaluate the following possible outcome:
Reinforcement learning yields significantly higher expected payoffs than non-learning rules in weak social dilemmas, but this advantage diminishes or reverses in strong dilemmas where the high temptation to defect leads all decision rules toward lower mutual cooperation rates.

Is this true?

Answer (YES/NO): YES